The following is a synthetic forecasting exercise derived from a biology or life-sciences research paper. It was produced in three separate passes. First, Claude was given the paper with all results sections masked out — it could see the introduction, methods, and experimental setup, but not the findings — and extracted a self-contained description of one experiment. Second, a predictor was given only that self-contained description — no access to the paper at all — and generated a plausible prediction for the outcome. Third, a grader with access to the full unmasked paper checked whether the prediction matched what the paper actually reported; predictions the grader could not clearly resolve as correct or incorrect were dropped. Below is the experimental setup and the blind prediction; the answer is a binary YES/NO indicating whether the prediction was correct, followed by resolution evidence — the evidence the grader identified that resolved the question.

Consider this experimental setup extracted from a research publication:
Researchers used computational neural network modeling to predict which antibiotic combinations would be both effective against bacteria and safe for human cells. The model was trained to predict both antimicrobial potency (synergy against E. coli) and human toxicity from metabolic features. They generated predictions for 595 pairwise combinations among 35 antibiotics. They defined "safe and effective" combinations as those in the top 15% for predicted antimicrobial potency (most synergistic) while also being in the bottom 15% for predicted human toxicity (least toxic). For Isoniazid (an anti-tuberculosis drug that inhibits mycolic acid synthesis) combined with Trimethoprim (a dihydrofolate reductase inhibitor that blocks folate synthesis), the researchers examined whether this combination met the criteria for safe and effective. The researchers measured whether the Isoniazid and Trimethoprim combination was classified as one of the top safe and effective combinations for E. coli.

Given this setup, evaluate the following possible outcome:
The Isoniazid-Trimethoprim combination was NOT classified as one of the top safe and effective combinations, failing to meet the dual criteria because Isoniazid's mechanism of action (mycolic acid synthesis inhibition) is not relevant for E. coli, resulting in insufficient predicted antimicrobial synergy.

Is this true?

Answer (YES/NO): NO